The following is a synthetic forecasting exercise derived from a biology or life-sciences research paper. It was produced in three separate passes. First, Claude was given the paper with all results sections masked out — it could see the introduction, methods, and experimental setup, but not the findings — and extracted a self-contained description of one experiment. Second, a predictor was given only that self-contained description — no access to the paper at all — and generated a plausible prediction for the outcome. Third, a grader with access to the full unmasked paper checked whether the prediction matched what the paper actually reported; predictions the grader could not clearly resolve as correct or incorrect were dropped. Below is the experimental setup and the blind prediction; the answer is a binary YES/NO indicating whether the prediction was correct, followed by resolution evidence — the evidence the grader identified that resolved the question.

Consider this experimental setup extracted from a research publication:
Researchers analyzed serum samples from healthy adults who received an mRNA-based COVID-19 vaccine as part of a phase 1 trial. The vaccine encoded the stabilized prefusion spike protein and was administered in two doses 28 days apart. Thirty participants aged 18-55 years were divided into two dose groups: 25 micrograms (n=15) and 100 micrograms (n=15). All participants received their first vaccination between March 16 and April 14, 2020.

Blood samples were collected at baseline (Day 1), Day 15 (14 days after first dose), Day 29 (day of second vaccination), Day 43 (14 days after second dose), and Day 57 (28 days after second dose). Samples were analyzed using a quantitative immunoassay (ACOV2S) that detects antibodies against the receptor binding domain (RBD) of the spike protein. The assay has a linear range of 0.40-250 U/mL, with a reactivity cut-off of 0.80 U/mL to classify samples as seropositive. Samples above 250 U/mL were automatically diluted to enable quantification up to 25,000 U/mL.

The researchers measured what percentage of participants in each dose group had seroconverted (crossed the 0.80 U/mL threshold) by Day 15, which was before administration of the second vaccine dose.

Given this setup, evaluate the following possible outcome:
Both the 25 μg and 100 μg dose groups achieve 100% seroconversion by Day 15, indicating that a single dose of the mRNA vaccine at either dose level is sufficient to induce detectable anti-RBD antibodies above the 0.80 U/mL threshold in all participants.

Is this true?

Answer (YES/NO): NO